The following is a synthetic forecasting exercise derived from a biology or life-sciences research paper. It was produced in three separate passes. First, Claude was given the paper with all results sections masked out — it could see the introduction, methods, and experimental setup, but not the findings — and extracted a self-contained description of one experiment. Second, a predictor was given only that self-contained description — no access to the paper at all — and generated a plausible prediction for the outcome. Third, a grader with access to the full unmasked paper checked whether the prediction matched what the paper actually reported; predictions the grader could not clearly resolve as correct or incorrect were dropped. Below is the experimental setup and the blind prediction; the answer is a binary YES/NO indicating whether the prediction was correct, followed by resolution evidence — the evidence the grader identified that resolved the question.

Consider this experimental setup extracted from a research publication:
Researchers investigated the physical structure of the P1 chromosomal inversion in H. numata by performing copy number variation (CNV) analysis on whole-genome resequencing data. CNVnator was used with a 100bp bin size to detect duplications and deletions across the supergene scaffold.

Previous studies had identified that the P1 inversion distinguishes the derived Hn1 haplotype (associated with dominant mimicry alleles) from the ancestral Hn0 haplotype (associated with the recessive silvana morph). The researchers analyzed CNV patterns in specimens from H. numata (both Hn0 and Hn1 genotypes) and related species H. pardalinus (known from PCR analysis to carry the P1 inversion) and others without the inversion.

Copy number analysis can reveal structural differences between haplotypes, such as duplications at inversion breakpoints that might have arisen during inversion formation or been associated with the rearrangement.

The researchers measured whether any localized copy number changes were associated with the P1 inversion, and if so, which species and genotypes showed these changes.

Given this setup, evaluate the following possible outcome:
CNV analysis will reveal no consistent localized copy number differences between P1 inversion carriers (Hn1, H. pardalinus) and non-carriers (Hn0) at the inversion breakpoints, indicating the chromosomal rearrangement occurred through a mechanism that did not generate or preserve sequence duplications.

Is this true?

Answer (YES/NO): NO